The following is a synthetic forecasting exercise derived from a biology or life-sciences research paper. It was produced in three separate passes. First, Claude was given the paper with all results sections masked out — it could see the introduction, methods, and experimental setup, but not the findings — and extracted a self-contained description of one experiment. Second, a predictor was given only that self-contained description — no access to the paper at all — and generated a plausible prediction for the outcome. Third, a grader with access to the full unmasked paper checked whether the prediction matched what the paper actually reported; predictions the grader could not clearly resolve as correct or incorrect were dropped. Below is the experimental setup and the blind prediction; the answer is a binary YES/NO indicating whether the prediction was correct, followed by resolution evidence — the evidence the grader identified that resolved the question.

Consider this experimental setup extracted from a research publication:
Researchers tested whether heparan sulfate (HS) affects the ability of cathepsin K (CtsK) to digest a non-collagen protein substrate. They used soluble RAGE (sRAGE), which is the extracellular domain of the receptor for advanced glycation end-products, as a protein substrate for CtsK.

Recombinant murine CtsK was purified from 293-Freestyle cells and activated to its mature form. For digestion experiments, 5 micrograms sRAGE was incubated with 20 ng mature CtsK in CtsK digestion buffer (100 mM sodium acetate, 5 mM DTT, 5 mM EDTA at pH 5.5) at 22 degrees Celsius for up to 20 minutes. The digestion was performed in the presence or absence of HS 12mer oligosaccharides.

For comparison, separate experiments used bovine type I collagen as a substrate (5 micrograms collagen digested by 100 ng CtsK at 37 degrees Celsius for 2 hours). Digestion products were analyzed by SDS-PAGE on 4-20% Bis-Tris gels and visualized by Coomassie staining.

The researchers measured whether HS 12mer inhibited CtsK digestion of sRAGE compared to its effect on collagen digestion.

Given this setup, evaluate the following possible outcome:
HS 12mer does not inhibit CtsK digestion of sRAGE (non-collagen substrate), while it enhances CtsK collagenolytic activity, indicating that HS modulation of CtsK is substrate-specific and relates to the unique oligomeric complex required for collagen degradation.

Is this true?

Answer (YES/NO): NO